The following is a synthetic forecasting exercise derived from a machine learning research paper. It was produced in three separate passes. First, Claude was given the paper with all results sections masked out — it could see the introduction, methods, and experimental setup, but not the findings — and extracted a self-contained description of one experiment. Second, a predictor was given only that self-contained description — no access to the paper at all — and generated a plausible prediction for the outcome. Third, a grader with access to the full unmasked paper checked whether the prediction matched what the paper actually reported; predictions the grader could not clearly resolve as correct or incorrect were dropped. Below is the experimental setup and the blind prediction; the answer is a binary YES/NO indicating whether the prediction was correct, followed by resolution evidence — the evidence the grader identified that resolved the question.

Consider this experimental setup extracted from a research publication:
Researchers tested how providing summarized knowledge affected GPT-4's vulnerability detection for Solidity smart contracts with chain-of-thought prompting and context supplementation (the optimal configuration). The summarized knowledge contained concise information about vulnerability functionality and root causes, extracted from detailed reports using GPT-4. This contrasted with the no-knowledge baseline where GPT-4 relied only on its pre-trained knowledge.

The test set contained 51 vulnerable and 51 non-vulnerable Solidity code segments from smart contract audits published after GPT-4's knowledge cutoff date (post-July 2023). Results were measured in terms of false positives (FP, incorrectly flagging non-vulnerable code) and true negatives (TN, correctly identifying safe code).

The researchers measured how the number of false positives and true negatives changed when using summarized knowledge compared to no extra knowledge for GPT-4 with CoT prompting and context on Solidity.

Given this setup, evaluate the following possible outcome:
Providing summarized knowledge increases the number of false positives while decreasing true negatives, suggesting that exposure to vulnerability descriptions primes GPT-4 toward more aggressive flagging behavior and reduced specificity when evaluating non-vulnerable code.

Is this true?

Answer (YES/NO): NO